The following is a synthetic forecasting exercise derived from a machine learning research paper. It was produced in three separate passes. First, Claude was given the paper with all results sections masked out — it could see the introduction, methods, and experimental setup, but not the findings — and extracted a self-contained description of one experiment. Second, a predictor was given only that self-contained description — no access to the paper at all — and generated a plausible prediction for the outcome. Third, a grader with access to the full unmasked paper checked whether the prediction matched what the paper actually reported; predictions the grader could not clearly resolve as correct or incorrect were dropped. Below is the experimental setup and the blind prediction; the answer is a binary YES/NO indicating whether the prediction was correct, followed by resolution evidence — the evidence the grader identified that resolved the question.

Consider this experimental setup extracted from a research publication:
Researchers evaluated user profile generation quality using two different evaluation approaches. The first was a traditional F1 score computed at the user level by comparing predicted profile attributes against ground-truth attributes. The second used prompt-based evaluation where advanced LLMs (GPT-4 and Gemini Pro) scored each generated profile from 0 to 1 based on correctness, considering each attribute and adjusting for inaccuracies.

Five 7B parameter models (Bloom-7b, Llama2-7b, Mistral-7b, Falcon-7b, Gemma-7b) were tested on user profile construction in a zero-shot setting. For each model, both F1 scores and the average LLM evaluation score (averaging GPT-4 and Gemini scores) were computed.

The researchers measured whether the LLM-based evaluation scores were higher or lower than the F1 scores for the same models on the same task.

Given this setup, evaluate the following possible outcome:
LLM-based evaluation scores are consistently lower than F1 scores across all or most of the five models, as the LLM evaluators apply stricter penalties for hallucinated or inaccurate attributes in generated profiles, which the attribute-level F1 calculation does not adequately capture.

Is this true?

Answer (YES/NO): NO